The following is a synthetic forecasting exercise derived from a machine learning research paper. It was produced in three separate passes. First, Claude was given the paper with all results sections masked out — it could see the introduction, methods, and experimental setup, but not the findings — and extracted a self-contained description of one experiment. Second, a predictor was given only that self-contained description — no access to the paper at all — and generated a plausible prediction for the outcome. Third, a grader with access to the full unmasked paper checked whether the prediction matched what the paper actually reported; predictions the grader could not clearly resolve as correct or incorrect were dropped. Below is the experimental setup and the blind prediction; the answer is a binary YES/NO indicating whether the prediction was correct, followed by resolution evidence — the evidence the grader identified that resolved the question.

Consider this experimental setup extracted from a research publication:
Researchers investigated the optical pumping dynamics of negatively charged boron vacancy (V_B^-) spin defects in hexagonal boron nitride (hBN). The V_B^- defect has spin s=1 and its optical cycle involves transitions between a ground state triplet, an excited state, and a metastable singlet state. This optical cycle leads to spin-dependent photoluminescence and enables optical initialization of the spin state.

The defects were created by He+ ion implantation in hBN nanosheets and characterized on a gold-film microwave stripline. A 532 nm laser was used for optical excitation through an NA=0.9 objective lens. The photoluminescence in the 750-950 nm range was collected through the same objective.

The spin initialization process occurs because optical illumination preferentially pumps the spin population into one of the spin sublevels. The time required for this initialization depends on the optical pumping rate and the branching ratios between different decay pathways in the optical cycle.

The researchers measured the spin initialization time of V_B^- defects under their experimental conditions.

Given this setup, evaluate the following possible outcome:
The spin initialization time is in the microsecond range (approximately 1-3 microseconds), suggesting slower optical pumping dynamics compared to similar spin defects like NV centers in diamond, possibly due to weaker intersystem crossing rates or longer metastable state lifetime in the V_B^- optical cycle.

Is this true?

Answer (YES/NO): NO